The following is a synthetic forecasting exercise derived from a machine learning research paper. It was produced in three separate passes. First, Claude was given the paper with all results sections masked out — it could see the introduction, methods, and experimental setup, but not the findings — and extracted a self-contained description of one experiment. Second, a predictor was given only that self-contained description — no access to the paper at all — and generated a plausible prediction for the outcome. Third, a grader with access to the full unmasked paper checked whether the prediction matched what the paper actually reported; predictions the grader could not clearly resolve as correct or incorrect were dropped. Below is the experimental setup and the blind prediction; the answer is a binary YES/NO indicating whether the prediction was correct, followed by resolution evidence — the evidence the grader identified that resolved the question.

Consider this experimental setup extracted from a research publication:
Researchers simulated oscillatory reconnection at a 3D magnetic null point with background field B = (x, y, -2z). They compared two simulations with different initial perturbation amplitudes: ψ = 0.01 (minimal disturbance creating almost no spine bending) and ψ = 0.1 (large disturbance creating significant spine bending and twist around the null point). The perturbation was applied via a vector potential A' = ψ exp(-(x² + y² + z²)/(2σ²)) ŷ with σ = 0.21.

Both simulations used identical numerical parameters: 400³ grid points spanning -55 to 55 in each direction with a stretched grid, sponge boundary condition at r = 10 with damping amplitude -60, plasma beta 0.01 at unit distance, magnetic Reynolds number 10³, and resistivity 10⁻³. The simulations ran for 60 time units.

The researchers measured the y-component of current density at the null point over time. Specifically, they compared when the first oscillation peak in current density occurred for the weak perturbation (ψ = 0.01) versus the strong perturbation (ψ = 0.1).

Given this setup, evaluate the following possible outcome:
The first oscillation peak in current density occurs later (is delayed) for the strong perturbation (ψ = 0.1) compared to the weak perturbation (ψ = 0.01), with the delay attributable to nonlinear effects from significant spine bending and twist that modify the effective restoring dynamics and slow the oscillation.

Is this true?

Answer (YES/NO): NO